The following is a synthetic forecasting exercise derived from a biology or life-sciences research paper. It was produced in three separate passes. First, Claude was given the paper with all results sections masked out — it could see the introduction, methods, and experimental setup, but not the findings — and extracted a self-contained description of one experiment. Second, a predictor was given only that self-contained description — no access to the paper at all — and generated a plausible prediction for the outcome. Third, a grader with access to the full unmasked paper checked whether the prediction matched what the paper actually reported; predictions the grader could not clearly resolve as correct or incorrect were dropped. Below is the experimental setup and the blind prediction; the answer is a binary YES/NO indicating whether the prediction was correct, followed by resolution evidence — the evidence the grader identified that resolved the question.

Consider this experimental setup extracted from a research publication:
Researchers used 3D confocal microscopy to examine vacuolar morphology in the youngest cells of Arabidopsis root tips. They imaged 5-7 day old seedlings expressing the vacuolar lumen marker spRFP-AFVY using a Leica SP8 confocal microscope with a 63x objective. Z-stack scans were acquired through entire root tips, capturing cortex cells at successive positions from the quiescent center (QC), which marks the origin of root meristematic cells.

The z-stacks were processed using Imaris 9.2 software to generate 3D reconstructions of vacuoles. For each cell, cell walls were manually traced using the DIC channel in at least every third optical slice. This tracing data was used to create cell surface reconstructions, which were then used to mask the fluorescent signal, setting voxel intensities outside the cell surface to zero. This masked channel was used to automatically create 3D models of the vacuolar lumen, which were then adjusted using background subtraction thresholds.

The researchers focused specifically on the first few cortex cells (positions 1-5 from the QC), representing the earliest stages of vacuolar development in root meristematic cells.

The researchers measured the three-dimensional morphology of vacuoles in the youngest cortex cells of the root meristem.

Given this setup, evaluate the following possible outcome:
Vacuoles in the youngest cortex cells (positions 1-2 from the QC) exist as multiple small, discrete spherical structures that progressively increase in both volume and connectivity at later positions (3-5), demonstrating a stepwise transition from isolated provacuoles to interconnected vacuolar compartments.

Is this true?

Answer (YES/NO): NO